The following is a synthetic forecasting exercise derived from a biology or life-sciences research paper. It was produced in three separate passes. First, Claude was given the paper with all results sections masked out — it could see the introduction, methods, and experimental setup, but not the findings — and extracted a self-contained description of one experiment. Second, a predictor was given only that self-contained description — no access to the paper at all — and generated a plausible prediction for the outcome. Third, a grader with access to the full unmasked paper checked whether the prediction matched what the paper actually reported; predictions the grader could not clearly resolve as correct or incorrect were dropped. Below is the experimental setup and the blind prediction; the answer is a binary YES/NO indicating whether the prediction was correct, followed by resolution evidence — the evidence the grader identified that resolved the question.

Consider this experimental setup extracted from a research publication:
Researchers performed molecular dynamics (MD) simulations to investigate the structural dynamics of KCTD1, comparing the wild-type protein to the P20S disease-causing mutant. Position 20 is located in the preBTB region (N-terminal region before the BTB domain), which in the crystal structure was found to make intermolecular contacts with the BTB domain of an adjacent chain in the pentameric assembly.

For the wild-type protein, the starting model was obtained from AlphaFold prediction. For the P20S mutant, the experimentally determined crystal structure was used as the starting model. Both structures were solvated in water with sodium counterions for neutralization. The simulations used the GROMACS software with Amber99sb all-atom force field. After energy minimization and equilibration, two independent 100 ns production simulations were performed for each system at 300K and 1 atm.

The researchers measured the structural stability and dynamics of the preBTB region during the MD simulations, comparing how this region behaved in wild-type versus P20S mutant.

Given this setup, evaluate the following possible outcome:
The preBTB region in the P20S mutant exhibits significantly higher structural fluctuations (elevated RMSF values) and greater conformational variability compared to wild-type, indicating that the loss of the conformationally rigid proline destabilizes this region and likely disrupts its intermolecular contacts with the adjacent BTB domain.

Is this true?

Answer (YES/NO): NO